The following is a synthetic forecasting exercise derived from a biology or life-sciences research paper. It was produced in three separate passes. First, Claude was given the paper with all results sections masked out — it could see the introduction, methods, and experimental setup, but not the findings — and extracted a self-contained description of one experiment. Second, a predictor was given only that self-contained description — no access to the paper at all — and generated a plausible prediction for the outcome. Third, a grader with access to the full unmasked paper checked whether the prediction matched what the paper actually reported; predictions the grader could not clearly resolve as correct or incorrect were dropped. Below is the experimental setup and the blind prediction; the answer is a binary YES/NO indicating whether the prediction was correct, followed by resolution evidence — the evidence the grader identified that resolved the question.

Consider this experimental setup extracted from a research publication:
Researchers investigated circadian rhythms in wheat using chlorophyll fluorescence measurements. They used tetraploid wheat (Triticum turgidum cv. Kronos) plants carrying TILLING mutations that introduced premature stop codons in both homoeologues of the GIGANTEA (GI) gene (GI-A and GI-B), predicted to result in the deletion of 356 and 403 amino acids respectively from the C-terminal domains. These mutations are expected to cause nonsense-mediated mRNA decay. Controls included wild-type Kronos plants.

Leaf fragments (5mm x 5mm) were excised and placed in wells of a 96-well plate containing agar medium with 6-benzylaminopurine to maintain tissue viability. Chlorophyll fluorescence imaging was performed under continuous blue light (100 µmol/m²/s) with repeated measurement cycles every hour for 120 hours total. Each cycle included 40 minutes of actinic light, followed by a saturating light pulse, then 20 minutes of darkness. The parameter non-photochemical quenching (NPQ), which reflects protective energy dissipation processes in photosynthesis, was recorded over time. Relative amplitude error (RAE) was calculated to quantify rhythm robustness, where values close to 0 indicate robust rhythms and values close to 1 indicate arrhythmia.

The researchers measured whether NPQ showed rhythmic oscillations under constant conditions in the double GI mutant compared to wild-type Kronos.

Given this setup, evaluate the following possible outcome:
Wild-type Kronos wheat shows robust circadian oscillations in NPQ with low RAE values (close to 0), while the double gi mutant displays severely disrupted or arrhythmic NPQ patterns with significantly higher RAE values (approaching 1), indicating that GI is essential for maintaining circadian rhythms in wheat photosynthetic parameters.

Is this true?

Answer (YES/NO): NO